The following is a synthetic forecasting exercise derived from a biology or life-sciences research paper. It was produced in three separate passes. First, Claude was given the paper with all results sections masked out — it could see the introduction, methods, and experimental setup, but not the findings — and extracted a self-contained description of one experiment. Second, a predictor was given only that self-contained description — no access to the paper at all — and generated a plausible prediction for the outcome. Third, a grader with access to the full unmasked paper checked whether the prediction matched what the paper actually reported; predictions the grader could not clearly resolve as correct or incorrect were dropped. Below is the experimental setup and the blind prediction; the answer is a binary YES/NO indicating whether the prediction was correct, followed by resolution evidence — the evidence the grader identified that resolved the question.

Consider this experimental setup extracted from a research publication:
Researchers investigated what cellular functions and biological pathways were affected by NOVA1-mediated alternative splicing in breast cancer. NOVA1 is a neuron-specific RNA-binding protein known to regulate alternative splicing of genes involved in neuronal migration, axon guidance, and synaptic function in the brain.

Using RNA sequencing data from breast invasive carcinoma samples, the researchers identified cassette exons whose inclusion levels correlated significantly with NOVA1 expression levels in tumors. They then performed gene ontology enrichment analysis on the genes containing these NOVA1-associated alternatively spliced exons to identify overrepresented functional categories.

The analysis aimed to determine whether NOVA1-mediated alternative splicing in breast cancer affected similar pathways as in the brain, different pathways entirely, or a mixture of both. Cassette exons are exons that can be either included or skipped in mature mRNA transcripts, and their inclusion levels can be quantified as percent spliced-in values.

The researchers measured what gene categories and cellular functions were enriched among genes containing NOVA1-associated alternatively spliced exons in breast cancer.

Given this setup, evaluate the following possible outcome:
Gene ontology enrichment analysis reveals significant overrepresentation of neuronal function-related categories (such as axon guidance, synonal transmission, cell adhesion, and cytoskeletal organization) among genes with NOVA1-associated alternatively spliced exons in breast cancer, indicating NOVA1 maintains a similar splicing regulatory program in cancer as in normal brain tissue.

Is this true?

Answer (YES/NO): YES